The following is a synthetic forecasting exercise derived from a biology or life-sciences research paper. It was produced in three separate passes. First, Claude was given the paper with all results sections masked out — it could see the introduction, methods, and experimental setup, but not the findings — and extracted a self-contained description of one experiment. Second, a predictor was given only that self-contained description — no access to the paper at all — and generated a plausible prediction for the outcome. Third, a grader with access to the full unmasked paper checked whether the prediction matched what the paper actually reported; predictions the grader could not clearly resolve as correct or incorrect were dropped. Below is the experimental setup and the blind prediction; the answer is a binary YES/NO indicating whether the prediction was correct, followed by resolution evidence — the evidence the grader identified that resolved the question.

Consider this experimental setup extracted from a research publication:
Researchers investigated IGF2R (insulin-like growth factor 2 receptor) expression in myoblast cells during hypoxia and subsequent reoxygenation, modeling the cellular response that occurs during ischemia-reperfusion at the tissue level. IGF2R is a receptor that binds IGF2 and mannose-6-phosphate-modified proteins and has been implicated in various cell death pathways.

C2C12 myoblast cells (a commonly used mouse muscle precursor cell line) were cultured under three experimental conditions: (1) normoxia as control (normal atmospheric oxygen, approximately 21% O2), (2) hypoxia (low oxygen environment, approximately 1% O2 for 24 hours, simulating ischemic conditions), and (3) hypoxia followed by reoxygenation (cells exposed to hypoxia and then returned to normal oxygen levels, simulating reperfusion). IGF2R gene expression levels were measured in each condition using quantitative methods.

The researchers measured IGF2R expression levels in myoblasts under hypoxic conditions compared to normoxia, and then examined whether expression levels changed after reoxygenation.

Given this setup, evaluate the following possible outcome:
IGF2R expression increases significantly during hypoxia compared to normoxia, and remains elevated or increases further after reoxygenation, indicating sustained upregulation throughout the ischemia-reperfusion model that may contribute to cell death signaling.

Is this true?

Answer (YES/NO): NO